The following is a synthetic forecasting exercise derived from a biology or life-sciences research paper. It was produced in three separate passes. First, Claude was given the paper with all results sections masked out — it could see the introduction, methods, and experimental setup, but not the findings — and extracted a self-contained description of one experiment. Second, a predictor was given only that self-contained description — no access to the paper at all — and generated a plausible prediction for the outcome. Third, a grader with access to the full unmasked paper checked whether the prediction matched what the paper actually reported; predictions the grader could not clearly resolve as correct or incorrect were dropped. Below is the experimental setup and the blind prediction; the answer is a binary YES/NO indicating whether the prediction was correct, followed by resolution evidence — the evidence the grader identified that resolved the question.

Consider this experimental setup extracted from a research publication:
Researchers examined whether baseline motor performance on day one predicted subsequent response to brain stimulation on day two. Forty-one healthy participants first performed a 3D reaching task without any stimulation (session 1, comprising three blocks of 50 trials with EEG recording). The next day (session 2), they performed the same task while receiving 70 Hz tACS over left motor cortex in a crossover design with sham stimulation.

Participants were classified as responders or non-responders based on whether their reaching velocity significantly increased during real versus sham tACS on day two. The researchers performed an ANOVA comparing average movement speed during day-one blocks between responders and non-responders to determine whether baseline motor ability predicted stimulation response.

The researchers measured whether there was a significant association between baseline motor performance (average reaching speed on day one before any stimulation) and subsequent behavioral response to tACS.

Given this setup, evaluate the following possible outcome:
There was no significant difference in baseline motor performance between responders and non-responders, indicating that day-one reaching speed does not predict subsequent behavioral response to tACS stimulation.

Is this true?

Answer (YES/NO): YES